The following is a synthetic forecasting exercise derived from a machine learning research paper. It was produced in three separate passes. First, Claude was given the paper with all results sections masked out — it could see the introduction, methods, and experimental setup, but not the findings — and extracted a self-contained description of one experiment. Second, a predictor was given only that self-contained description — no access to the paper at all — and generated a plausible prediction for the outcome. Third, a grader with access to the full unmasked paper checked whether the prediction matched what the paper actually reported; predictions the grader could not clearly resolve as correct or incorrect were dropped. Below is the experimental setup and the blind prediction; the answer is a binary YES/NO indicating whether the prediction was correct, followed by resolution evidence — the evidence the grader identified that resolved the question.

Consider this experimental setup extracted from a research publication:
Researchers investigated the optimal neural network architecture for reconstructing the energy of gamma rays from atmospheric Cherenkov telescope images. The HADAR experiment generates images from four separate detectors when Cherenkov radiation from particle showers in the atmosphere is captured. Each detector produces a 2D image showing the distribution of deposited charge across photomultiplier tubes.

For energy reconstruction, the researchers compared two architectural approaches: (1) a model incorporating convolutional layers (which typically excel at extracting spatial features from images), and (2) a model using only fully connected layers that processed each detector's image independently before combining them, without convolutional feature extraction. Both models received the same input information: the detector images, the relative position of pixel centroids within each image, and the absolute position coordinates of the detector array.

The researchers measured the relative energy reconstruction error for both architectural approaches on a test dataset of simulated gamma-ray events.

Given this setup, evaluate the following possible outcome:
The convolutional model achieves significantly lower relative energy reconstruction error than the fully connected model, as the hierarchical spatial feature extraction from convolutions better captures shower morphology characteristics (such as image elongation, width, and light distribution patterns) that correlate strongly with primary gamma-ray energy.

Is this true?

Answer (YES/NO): NO